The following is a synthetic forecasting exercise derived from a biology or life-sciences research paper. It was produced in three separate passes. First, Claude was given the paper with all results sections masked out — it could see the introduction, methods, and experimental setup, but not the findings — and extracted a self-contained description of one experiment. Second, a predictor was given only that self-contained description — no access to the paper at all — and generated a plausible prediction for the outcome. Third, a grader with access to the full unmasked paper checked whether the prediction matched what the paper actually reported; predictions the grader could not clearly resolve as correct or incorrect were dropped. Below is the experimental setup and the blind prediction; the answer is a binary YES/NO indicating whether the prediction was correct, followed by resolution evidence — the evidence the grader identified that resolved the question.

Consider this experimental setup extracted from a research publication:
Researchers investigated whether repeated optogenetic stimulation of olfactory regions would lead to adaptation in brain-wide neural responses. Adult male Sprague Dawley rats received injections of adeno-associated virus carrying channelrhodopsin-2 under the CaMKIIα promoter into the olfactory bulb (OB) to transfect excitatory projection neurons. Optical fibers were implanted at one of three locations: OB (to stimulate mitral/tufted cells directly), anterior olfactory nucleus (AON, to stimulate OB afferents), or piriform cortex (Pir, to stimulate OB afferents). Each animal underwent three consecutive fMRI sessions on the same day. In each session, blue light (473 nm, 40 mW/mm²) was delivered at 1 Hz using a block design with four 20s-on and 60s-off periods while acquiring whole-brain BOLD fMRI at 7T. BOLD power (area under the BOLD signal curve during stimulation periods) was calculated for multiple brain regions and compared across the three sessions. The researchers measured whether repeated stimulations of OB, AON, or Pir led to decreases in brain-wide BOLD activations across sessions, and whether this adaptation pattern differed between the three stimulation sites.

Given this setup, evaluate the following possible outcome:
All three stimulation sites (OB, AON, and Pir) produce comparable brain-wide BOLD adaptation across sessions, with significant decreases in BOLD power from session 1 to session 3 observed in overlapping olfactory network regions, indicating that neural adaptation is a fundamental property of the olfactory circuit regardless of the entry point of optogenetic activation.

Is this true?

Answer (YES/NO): NO